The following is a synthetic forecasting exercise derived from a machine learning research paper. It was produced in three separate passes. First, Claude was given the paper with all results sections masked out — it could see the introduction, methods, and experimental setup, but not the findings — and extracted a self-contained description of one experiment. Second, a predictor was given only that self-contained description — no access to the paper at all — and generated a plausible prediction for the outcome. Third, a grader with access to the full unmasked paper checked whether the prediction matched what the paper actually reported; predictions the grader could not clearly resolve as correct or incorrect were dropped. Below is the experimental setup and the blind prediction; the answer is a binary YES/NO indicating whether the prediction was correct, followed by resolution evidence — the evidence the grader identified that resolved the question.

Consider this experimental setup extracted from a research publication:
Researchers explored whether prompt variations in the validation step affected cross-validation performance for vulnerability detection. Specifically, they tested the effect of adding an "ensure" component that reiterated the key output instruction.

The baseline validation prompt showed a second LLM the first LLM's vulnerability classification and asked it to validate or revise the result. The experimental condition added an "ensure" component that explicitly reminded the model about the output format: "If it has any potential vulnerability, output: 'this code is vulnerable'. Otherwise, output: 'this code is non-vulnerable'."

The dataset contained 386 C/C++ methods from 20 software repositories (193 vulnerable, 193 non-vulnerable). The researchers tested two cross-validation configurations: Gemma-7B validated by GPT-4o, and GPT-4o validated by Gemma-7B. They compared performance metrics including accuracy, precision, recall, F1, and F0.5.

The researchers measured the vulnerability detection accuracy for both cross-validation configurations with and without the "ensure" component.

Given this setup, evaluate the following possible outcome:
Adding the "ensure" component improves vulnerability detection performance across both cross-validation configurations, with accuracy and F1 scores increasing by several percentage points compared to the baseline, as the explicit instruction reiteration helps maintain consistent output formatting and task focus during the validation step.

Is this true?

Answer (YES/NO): NO